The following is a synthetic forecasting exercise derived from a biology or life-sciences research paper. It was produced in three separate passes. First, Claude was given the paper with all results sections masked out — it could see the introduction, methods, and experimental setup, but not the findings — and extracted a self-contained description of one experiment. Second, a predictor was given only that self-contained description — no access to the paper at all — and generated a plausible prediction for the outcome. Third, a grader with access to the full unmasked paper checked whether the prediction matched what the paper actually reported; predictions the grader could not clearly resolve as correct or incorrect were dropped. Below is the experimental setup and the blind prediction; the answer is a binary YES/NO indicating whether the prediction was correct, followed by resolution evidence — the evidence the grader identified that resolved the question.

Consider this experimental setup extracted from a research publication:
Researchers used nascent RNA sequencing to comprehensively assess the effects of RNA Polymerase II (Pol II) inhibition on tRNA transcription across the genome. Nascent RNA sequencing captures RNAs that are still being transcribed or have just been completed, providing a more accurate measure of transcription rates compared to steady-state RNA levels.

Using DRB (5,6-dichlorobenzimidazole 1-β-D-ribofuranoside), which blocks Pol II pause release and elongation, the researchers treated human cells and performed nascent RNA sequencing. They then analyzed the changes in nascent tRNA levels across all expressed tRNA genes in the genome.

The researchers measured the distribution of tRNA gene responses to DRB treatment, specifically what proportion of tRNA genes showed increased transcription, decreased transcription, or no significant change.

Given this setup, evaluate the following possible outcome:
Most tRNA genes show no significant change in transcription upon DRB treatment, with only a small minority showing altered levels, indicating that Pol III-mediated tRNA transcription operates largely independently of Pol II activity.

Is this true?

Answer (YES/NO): YES